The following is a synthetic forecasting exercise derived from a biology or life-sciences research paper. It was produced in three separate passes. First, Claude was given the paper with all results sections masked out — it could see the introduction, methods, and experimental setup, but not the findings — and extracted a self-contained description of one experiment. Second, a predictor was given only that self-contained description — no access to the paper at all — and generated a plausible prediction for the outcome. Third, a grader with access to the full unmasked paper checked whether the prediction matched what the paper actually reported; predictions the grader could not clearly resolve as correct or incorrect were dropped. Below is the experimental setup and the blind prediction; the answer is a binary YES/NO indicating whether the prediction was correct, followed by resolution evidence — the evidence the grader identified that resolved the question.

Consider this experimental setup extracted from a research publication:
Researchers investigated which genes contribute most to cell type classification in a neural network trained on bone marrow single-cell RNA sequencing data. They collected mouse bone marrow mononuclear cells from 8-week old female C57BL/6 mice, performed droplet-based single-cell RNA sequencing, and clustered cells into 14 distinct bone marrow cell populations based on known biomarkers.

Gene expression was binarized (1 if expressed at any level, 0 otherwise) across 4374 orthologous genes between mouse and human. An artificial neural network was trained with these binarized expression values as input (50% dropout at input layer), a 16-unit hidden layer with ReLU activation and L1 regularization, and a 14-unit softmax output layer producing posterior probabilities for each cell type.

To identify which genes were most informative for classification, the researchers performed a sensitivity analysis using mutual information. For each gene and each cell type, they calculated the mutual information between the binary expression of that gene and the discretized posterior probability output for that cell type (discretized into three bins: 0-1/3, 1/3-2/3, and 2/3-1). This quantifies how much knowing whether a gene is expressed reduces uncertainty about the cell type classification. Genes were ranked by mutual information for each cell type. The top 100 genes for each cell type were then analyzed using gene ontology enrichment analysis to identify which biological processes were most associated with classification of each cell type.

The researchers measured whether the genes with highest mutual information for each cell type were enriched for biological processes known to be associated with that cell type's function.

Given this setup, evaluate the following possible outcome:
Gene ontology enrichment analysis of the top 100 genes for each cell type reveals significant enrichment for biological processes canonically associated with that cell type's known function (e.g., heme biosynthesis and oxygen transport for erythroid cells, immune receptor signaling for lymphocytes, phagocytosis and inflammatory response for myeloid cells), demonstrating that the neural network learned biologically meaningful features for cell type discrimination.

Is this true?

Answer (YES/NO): YES